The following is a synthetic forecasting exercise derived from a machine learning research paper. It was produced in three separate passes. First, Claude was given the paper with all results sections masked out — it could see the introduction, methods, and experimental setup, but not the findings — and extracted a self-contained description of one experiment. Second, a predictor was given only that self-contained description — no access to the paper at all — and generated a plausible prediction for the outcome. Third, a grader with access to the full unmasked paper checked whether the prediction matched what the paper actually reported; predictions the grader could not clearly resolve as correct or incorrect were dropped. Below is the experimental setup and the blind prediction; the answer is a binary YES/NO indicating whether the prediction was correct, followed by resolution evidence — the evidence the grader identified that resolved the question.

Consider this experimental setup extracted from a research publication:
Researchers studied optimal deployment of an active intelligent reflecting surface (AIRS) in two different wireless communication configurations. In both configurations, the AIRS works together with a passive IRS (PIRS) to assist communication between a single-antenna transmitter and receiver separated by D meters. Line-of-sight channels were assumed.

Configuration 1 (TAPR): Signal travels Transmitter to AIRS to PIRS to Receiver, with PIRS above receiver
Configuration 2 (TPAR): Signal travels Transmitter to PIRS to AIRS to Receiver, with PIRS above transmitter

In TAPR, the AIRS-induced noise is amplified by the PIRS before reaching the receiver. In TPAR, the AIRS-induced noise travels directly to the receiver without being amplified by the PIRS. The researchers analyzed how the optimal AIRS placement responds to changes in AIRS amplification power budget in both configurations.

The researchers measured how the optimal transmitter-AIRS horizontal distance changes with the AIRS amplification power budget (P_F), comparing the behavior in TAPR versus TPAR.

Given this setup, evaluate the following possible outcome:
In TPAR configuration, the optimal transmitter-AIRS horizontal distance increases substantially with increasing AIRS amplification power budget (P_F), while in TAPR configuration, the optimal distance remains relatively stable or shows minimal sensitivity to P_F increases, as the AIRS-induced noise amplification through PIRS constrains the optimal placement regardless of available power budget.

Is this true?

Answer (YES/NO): NO